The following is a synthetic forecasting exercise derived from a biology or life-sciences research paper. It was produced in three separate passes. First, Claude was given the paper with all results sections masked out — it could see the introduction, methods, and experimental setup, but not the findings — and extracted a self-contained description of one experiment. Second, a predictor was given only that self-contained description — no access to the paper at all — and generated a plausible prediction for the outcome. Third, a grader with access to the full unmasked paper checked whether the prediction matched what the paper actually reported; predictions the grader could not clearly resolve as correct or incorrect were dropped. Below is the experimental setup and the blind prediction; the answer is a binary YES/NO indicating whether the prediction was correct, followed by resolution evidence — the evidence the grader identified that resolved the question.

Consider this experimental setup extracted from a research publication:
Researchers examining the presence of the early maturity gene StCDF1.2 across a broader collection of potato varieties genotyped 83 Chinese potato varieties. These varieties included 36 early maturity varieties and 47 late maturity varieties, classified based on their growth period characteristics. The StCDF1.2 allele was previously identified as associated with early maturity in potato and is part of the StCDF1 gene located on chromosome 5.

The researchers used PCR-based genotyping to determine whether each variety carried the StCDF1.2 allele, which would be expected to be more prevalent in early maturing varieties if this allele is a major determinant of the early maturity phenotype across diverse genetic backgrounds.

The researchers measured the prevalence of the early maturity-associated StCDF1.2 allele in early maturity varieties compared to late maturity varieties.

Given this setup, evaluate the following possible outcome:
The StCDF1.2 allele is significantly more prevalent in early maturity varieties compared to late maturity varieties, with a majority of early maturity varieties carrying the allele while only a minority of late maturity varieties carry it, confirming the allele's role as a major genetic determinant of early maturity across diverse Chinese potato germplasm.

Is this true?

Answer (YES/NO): NO